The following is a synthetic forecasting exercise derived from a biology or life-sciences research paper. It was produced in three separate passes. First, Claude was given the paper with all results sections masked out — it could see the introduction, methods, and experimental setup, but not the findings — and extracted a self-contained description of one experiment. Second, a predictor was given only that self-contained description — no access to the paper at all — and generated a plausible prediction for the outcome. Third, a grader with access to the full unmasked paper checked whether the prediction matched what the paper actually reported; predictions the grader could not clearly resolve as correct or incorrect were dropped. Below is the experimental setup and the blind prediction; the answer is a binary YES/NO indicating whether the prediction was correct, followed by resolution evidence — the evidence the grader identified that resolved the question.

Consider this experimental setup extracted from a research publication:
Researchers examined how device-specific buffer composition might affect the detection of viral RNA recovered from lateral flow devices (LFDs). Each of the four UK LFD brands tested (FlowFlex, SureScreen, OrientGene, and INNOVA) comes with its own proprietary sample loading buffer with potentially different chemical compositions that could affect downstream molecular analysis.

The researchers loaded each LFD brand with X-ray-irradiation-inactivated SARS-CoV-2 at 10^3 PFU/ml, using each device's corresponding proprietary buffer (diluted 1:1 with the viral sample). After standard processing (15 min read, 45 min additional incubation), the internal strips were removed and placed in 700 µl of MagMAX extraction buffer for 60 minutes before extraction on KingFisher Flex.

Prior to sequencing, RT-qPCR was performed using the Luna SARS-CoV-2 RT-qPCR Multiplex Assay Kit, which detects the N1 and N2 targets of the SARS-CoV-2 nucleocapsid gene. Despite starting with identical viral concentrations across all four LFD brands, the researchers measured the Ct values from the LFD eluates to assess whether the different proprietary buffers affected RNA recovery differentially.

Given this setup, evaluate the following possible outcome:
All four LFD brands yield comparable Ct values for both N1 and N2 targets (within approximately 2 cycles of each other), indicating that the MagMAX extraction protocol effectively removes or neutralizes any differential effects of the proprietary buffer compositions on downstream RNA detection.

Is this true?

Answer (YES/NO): NO